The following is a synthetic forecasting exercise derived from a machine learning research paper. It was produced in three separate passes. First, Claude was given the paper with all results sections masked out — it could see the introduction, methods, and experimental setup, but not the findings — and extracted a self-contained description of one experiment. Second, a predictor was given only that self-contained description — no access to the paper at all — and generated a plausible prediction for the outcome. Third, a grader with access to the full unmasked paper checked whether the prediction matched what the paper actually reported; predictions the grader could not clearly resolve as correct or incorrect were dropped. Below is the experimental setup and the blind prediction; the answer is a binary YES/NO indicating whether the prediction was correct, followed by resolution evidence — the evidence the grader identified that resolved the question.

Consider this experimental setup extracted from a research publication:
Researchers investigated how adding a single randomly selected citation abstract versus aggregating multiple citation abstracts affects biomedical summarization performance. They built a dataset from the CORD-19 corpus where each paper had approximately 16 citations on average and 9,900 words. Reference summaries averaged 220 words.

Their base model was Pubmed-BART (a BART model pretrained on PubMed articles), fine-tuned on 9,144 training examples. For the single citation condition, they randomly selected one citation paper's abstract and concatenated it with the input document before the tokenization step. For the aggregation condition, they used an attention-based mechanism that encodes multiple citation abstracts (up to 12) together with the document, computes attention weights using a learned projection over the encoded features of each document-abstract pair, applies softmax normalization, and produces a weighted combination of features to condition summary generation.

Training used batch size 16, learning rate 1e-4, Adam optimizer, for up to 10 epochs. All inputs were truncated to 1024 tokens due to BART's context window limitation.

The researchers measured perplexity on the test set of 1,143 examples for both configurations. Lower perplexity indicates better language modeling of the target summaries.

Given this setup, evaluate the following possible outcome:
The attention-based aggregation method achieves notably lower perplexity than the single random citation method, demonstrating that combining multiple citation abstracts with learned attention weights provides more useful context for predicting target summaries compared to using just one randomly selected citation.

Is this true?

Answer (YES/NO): YES